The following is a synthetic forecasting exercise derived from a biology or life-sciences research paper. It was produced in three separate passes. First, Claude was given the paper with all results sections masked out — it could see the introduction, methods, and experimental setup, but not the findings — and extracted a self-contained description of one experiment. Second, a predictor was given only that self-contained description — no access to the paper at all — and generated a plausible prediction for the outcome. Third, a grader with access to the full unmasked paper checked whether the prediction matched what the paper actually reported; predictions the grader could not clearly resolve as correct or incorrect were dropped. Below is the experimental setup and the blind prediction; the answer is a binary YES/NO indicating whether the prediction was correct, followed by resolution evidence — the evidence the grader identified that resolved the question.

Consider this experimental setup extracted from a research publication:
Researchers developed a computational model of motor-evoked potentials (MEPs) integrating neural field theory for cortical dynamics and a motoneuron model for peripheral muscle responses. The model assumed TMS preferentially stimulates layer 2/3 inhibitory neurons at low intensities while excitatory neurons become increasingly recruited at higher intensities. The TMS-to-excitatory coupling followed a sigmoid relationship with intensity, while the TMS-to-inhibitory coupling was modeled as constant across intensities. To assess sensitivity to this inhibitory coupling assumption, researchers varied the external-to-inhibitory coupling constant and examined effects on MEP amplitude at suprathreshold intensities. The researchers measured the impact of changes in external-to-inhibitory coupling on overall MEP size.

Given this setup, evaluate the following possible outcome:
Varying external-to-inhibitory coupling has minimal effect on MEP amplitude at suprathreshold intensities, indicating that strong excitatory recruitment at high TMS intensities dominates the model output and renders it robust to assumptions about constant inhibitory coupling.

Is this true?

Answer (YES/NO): NO